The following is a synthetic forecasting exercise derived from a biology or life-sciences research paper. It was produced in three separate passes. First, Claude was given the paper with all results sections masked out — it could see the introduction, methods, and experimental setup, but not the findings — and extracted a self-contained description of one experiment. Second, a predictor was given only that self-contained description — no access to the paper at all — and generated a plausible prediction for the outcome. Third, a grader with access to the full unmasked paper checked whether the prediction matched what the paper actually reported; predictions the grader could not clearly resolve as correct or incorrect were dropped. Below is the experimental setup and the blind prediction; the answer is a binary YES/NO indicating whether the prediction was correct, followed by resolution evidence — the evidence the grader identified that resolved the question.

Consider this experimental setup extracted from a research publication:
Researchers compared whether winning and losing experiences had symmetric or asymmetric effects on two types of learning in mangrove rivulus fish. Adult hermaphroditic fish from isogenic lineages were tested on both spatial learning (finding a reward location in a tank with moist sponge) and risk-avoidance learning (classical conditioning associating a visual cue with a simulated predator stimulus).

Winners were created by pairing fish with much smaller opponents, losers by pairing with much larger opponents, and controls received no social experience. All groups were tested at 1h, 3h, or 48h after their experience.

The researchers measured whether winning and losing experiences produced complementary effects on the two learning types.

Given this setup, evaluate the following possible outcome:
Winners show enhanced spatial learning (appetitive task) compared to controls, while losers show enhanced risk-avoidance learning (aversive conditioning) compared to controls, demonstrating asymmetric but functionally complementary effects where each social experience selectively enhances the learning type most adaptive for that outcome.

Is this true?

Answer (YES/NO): YES